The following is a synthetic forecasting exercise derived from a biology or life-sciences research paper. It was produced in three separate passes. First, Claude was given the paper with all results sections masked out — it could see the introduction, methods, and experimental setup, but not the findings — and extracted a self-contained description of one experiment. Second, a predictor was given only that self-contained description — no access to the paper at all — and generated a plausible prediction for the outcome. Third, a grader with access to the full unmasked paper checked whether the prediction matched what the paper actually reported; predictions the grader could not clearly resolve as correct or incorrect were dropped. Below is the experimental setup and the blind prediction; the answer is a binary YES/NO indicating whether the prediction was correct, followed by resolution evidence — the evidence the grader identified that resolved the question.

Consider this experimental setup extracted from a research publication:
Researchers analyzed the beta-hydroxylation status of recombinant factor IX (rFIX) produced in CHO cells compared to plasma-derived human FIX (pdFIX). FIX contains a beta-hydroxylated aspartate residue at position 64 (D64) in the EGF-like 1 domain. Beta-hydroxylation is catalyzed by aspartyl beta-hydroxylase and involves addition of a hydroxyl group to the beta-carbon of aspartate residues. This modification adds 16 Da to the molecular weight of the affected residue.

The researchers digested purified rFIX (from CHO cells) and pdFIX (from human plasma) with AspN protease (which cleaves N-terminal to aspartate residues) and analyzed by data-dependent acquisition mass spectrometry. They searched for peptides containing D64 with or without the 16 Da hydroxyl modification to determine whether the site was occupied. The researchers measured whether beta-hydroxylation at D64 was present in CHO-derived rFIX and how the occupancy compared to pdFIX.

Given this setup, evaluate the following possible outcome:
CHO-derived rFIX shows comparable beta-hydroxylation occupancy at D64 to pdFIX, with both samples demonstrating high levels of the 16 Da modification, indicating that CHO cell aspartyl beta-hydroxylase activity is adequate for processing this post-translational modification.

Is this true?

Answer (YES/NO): NO